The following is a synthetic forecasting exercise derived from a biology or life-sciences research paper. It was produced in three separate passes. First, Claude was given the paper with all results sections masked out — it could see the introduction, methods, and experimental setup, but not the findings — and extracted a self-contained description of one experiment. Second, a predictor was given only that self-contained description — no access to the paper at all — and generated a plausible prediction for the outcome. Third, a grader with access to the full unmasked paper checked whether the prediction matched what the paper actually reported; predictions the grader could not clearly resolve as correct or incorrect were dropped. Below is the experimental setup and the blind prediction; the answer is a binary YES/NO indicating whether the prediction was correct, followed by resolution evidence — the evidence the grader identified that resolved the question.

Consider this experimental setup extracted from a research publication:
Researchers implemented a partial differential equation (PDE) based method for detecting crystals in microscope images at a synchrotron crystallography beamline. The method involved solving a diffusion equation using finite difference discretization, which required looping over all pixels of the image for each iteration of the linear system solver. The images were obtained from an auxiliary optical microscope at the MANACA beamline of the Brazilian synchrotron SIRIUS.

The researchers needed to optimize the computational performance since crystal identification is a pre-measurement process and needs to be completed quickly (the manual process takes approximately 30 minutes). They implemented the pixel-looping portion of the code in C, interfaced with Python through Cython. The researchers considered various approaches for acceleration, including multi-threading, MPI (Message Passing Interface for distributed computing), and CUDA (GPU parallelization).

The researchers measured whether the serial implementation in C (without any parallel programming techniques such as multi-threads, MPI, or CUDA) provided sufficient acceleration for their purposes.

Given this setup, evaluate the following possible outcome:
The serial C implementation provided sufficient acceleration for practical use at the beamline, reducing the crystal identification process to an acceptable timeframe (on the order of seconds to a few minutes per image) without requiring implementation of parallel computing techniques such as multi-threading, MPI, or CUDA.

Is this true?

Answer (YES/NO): YES